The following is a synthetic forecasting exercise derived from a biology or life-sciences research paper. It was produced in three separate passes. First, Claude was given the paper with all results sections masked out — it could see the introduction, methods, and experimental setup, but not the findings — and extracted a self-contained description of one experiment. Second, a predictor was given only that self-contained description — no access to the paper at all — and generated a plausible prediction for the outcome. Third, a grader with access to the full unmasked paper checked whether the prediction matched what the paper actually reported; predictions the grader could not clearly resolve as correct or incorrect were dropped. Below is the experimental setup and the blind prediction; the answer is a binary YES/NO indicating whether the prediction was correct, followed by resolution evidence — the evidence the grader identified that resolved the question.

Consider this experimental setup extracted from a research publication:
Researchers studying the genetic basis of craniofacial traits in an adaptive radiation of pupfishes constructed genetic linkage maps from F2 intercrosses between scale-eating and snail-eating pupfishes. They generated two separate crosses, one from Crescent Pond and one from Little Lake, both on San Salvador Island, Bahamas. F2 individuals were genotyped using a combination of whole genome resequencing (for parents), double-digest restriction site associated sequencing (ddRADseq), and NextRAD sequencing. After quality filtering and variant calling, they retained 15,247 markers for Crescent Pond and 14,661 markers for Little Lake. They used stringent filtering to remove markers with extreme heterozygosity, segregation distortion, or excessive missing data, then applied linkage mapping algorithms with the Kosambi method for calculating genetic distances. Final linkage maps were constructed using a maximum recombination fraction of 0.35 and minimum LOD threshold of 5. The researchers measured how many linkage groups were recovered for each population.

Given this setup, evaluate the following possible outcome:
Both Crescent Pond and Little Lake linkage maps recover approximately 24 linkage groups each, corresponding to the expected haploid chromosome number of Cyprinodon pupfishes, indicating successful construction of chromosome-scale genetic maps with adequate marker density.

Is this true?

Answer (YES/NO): YES